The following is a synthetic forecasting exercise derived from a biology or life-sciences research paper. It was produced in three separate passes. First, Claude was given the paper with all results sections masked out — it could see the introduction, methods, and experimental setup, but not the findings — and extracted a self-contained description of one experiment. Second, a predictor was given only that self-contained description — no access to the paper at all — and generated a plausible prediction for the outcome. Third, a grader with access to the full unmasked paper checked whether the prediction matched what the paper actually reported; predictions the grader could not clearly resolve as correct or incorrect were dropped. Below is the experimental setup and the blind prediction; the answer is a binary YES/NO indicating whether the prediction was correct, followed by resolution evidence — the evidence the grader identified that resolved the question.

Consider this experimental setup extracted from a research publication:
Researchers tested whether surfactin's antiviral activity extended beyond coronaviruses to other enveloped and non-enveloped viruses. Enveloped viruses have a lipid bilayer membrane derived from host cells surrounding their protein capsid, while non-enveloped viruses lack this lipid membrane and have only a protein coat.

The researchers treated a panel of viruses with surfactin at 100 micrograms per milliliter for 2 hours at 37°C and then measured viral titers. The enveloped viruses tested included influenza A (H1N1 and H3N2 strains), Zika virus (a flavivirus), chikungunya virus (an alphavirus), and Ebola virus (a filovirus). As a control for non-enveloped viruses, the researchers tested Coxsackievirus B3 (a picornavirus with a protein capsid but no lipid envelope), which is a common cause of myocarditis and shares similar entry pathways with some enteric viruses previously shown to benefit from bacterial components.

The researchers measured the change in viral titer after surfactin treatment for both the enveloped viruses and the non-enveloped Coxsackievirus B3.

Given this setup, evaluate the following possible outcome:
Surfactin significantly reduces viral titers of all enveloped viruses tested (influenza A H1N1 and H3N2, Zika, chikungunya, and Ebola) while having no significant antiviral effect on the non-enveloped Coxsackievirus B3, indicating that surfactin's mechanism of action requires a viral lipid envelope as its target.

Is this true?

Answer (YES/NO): YES